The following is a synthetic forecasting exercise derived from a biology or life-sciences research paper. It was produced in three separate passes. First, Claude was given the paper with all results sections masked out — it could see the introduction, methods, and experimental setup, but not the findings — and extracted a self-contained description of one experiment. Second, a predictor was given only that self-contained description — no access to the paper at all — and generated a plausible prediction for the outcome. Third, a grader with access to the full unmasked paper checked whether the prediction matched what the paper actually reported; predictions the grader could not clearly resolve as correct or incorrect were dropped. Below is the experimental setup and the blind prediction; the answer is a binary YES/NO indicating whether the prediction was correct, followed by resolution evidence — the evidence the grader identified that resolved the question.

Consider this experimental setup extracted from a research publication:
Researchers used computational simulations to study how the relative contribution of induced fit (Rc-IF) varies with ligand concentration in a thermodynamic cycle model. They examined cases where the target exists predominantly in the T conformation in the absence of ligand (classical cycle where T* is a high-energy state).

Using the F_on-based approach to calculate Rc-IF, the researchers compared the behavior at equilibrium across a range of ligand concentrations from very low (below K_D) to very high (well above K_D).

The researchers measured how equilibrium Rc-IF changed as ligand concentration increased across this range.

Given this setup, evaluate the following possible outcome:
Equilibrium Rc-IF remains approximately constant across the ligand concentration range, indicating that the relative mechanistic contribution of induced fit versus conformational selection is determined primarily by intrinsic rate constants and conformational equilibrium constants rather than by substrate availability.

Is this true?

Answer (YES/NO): NO